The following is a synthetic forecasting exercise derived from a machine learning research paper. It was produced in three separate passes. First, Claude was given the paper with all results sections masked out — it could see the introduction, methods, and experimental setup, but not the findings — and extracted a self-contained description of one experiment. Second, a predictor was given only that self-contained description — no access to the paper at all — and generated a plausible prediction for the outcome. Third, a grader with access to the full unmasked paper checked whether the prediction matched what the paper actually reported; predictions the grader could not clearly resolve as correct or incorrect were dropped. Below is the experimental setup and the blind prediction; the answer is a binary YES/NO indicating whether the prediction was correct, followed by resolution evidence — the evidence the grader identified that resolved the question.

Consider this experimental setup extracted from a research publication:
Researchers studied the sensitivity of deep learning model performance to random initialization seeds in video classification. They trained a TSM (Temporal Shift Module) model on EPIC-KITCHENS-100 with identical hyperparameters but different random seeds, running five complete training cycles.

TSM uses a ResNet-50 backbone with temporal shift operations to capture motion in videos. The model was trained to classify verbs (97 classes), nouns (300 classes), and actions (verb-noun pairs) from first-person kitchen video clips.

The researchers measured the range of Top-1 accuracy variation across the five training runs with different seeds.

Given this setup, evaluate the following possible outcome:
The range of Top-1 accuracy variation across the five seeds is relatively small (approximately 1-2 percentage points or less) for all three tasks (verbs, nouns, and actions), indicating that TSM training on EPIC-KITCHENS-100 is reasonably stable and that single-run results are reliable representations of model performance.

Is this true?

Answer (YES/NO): YES